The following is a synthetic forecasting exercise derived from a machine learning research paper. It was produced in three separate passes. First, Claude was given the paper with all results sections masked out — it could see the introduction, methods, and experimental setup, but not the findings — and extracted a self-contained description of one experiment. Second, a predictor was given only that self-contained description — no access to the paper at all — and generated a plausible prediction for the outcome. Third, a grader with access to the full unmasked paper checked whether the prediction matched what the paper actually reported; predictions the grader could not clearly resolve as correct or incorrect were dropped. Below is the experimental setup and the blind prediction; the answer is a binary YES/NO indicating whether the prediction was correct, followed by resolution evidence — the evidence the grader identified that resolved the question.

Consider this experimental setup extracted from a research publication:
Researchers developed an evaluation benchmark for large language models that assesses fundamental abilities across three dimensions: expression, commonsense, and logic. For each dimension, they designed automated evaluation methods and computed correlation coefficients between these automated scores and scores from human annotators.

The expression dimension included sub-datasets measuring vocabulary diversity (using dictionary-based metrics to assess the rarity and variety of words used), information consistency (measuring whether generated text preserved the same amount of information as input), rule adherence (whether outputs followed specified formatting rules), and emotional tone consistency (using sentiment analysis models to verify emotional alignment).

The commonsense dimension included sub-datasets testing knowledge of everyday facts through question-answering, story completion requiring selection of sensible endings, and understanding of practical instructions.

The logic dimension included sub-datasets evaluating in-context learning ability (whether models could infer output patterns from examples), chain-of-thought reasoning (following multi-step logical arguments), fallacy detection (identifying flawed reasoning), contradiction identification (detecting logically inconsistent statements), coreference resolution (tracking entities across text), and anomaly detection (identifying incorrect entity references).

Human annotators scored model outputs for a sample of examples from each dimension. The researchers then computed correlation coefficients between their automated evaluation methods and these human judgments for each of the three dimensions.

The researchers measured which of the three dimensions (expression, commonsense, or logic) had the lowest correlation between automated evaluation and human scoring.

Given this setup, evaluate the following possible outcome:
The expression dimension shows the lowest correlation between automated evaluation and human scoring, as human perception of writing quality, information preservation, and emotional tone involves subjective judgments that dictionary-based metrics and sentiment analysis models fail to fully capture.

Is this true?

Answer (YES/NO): NO